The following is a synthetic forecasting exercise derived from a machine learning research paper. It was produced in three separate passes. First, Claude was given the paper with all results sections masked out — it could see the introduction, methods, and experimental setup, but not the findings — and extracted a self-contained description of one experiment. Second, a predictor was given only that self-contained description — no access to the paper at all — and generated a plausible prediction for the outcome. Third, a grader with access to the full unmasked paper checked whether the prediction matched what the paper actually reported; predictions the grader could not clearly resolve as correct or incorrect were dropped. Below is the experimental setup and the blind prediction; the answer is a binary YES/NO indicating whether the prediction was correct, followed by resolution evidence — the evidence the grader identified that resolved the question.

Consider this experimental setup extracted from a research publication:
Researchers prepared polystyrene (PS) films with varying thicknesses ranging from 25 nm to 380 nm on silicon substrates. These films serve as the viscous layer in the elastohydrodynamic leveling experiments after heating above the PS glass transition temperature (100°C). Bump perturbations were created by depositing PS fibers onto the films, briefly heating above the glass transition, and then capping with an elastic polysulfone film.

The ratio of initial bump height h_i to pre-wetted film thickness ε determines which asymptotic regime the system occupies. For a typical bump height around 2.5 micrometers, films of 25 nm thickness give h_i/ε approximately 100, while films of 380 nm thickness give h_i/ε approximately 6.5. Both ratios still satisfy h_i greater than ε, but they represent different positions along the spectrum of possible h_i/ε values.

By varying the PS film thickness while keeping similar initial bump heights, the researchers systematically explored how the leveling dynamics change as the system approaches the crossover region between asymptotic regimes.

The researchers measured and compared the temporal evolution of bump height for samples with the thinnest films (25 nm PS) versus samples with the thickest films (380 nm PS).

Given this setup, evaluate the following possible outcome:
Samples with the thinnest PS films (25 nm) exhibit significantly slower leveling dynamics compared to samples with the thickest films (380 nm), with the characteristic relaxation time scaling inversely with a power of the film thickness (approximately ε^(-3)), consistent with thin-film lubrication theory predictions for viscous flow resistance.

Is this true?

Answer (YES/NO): NO